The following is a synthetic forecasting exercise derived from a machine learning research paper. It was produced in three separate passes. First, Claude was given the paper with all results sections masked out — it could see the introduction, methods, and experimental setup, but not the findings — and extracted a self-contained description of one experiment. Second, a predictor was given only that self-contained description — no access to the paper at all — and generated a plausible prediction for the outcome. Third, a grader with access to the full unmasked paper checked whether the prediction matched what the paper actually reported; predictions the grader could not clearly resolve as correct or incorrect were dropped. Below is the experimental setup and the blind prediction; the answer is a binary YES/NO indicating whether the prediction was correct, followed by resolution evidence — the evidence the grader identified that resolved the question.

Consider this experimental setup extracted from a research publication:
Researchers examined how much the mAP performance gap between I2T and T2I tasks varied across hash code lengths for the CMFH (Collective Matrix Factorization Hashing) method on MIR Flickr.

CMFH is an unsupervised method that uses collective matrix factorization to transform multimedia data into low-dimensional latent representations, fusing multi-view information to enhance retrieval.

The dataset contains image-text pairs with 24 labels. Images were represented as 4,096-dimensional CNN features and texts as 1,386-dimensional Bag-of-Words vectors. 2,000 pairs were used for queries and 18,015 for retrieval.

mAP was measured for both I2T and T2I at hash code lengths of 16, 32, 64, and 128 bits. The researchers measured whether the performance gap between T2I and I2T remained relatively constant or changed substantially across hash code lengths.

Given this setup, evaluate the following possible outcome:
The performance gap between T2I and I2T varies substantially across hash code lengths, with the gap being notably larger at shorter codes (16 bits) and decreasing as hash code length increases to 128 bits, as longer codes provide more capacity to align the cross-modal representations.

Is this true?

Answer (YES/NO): NO